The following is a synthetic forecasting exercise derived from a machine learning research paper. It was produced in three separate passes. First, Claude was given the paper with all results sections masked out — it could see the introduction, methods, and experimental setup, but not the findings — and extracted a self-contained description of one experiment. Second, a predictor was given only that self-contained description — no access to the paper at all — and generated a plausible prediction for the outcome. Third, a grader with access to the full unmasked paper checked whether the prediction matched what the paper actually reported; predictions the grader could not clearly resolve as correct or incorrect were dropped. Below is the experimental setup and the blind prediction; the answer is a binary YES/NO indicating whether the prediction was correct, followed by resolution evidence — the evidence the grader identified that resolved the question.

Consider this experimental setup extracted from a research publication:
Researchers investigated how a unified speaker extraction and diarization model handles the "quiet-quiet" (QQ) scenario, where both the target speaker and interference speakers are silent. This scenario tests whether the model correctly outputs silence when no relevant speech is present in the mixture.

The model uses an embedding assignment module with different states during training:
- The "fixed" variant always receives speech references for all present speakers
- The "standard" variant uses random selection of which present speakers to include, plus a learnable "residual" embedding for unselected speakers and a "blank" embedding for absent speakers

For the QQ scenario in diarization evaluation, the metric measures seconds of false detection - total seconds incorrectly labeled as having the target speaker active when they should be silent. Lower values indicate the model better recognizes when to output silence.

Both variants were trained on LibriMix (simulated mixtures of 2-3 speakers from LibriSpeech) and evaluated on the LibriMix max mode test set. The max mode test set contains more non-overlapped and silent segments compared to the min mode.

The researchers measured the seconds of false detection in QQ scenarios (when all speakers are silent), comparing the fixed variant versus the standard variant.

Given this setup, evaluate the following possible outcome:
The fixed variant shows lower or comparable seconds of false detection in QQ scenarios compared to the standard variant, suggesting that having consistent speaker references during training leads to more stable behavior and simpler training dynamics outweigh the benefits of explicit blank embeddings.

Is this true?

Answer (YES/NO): NO